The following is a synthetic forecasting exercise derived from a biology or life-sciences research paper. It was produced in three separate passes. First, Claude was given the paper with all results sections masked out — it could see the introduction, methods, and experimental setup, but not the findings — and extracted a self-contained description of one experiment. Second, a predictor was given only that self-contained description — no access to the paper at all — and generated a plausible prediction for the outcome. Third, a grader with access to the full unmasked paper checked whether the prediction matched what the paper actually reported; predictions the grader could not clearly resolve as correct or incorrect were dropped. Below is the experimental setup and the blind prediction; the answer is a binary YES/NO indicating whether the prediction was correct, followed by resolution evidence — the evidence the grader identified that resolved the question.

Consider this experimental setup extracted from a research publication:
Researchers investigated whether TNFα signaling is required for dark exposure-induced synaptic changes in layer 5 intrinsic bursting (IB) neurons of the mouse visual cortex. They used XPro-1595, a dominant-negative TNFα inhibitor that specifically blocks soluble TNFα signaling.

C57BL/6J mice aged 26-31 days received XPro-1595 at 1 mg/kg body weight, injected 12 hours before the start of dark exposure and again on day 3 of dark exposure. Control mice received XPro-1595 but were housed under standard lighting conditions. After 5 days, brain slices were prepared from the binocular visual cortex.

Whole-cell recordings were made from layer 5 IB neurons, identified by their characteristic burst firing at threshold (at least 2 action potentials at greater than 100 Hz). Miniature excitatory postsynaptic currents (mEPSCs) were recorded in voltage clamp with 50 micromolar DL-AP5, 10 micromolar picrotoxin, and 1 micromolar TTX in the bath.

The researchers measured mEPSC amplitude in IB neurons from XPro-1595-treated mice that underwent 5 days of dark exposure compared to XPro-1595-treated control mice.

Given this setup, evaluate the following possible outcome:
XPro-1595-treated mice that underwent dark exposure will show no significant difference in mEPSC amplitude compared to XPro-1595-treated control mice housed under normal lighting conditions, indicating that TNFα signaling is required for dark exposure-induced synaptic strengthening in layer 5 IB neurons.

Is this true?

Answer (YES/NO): NO